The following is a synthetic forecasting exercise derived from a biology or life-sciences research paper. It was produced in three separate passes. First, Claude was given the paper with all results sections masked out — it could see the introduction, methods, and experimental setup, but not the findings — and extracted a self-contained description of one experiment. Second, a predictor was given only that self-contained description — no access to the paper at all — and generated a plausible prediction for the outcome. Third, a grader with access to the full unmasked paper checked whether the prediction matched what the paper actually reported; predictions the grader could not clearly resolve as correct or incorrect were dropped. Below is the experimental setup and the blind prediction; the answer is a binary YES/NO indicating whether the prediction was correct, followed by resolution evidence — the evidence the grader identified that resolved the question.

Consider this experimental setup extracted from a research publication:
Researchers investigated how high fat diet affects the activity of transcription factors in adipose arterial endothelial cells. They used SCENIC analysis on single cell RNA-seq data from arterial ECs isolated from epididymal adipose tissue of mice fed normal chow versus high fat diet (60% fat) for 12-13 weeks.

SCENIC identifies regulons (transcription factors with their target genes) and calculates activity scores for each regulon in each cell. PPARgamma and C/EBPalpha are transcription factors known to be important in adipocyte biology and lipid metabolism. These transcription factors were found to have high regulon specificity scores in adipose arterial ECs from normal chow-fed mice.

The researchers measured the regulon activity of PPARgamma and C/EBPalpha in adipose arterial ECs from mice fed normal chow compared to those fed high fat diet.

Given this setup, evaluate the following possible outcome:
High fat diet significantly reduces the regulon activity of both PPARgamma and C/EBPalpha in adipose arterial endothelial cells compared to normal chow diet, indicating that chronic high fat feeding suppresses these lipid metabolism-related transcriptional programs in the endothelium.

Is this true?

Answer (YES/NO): YES